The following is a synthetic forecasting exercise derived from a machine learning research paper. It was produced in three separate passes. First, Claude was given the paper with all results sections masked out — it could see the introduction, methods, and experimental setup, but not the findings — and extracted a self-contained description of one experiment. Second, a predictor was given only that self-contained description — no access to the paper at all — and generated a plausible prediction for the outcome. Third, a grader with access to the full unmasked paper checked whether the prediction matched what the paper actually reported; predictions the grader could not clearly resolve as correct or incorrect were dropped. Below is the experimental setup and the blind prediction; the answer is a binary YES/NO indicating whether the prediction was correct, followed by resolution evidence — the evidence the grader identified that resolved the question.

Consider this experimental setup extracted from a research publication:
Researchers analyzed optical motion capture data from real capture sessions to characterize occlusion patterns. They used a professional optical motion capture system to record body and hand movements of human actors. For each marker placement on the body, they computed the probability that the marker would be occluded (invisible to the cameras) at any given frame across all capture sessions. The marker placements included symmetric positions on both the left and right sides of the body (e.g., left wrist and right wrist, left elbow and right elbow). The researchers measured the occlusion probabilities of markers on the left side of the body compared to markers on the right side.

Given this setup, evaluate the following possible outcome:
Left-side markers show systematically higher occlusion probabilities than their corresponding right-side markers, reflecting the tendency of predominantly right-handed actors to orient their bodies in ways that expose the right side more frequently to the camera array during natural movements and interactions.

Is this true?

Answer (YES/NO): NO